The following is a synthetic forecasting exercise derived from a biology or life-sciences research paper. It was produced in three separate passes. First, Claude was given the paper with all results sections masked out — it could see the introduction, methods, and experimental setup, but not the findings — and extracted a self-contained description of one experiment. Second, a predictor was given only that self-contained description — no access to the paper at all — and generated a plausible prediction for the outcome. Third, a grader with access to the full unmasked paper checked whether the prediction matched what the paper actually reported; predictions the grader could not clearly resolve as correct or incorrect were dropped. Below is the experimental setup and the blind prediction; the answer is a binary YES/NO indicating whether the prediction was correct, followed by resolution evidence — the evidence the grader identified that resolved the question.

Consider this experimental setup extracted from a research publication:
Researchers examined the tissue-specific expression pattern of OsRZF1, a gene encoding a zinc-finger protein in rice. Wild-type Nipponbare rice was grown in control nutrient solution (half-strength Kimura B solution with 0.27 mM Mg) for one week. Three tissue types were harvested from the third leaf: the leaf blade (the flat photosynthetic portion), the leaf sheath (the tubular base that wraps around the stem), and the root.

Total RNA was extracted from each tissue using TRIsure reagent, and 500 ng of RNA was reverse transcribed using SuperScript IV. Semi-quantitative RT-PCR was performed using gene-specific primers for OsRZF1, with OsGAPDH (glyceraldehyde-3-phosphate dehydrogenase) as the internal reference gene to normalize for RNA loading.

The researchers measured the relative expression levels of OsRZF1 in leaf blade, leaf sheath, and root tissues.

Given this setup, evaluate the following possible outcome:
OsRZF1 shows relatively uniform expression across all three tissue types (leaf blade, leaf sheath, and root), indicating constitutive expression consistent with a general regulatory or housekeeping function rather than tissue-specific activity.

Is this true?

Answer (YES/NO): NO